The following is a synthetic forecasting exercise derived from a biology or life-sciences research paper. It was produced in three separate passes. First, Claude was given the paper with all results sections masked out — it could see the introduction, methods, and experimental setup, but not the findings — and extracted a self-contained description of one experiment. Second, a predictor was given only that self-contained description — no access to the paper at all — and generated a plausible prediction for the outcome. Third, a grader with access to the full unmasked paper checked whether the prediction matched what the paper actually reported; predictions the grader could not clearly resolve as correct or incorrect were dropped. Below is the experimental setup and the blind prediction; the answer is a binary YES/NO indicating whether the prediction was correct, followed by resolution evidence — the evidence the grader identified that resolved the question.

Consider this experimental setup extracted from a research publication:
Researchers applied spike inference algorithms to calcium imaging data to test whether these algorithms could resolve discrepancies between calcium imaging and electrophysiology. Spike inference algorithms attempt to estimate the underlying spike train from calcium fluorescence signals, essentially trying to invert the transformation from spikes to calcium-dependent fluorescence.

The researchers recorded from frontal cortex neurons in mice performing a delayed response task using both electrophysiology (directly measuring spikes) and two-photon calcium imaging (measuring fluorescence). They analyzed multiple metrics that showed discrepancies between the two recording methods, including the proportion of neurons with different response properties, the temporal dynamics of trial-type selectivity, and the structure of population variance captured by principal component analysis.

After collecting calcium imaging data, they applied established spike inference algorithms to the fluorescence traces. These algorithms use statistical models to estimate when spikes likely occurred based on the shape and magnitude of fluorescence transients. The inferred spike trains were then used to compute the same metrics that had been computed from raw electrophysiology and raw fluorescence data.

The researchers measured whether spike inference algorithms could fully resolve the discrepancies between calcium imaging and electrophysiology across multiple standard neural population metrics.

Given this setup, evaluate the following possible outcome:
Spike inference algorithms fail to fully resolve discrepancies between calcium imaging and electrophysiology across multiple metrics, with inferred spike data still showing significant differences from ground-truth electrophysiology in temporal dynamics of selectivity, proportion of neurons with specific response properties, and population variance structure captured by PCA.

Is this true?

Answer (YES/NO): YES